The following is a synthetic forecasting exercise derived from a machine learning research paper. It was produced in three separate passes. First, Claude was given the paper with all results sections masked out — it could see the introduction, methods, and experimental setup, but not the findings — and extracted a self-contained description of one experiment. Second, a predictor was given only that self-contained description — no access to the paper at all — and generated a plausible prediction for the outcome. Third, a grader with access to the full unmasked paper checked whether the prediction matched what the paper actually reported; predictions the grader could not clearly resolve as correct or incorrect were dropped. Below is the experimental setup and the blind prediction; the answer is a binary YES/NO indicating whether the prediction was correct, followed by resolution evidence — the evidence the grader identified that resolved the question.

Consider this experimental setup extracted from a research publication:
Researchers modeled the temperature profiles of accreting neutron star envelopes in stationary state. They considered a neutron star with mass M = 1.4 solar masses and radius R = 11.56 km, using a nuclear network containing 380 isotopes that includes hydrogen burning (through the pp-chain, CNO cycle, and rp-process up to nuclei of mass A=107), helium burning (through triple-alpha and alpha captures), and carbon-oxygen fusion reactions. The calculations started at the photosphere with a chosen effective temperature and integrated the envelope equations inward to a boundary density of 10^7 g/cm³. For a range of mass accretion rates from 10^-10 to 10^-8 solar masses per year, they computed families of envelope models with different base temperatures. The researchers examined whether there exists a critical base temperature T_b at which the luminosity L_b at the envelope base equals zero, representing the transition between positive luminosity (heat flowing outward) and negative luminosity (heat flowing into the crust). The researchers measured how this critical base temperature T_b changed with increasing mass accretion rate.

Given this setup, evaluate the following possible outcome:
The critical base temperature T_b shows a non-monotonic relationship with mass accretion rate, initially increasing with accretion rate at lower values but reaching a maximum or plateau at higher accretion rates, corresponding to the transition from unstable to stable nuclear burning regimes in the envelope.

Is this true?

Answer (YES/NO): NO